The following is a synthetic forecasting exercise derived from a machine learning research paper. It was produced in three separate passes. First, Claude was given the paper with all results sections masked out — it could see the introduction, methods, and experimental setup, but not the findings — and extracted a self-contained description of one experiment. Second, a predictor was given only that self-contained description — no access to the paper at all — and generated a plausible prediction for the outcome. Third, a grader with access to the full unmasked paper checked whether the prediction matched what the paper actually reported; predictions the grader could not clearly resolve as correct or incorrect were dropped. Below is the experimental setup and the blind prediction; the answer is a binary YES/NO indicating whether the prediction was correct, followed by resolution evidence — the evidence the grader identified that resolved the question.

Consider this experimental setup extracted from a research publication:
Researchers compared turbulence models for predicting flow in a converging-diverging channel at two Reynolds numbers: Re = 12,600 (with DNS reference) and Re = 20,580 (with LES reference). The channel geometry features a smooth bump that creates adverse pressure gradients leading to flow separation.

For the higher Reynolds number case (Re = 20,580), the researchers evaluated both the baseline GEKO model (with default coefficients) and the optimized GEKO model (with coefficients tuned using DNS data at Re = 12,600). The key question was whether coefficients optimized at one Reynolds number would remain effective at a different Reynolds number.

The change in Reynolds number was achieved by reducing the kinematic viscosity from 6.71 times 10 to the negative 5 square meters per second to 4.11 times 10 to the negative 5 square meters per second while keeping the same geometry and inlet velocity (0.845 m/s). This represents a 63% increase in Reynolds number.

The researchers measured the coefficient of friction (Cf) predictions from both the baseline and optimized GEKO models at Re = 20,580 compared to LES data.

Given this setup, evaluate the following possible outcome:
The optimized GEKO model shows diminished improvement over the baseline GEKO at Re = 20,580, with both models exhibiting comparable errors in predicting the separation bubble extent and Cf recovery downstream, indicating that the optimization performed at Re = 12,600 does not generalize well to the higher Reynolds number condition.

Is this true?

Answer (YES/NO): NO